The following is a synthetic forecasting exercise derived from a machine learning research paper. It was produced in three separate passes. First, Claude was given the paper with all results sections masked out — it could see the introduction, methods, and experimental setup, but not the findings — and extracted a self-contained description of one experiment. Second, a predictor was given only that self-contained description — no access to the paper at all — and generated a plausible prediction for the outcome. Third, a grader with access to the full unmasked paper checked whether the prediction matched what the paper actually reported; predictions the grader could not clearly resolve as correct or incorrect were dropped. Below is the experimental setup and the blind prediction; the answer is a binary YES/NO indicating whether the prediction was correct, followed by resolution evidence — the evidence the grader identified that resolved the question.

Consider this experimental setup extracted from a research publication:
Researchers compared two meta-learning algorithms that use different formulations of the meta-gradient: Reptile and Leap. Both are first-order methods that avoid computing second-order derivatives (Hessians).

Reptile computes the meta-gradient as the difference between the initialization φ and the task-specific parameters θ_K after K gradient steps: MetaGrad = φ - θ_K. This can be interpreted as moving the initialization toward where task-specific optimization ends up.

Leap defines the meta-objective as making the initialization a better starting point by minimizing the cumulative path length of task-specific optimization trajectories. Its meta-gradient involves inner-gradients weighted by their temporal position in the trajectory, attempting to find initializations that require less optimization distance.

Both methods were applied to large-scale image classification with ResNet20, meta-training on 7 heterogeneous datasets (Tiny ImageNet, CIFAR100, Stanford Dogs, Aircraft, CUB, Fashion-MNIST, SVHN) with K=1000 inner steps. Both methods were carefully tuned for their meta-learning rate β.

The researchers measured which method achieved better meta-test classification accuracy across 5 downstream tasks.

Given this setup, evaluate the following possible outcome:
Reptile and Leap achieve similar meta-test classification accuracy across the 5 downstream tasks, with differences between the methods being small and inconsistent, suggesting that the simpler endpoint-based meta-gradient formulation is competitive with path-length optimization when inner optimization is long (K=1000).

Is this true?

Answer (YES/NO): NO